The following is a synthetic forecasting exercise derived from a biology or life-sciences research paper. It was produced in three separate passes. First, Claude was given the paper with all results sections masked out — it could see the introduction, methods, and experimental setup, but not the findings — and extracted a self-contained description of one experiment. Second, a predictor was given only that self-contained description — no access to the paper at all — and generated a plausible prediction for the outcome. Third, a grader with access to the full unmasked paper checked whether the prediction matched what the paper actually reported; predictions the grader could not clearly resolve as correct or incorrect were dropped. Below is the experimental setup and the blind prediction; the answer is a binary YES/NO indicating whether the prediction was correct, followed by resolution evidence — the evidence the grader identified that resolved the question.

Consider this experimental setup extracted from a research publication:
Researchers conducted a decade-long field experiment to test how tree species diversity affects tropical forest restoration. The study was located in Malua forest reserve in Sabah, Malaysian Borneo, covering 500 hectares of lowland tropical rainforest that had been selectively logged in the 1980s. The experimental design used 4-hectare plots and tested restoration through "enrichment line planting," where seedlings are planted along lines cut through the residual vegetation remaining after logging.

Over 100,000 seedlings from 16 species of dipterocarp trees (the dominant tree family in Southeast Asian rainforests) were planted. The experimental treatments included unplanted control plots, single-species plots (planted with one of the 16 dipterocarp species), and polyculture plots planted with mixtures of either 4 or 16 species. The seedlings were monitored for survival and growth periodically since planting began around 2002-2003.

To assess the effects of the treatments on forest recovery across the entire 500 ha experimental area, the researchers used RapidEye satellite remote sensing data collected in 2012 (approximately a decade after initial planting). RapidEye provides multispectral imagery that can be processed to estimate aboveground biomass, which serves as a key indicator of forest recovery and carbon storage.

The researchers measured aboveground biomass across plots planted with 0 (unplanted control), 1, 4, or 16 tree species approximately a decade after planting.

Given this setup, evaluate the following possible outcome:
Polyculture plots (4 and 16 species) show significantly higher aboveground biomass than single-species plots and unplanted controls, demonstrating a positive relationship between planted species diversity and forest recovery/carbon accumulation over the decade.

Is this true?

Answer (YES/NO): YES